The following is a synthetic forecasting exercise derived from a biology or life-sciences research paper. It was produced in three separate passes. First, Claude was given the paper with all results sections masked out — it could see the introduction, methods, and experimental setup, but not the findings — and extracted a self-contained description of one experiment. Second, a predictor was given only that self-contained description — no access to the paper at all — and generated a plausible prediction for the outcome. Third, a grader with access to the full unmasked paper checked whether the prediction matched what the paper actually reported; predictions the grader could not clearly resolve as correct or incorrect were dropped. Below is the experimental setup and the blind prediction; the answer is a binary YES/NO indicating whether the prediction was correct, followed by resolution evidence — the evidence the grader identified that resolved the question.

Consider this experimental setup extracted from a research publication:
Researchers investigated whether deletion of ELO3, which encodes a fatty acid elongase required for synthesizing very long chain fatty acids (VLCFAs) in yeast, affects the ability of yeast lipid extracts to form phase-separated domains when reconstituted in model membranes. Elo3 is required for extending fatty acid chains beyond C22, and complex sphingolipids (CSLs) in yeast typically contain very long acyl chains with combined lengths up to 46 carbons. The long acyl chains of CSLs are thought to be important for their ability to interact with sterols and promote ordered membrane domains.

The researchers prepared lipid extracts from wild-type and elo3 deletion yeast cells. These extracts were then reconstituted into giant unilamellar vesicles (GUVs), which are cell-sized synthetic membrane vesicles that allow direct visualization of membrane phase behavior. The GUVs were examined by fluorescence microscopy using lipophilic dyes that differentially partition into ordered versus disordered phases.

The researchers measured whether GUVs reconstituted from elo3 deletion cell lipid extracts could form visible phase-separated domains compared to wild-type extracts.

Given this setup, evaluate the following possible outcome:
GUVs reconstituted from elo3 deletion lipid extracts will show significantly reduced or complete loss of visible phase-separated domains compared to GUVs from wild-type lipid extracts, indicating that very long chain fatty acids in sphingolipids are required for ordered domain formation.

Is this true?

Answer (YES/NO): YES